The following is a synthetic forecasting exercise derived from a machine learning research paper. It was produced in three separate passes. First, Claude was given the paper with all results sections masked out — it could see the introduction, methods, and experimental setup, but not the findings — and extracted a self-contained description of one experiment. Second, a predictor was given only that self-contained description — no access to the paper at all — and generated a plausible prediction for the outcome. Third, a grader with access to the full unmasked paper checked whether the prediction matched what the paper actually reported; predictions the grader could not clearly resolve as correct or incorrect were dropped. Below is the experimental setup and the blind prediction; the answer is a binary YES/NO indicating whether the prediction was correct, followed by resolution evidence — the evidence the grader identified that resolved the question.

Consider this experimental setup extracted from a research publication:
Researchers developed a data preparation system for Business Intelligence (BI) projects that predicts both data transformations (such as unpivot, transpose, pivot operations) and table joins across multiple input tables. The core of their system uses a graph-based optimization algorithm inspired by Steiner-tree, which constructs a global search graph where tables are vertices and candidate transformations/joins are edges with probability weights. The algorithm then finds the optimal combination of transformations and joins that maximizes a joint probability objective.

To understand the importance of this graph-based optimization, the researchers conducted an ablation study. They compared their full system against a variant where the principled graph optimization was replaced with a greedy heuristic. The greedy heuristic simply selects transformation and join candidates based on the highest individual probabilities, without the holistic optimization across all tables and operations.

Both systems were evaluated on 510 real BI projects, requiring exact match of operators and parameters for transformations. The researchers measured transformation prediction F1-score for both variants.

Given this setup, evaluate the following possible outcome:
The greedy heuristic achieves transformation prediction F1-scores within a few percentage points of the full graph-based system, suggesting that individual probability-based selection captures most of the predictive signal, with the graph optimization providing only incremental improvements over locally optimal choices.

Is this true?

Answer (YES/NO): NO